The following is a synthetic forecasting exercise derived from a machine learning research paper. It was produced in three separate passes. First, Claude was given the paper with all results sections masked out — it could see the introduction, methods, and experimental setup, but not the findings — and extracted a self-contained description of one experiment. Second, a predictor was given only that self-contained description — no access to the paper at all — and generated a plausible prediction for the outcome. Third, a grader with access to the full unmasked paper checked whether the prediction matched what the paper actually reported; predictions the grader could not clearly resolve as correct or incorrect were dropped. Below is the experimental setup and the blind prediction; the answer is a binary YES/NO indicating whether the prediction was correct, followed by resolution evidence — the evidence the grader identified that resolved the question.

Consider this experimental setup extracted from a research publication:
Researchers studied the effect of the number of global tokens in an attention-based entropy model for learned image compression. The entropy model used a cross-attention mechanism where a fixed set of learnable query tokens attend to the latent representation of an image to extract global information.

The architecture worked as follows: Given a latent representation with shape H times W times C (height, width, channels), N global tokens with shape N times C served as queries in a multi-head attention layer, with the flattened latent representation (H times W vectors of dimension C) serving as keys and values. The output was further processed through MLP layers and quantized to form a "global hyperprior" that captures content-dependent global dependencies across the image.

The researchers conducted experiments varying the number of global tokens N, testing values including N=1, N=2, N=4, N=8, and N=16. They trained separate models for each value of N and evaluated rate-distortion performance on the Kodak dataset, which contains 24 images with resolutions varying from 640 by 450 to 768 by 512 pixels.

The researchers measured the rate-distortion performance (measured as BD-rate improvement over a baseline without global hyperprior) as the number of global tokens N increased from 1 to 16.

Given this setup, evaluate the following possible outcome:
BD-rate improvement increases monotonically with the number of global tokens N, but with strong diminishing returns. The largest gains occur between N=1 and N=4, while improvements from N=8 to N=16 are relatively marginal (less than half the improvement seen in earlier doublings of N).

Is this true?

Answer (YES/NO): NO